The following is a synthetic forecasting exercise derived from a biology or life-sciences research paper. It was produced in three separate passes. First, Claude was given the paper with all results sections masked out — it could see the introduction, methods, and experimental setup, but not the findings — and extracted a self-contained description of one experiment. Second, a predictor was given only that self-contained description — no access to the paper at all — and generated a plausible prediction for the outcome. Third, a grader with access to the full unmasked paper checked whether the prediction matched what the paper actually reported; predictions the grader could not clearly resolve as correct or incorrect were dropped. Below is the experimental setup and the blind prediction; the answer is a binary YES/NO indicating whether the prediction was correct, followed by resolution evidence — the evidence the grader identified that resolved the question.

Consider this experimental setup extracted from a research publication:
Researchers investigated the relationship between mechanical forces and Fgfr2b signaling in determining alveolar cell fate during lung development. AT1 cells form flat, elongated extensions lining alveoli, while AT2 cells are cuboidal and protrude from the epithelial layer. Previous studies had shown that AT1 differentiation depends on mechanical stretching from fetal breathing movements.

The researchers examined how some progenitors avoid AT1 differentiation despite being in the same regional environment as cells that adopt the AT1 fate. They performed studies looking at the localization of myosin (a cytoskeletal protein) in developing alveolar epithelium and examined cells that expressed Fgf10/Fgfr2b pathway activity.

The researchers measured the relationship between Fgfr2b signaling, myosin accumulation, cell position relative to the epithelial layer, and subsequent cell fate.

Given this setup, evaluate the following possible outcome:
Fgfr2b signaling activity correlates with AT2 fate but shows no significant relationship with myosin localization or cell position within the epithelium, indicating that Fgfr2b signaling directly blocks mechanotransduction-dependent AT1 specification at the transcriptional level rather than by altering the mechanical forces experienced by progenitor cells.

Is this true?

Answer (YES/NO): NO